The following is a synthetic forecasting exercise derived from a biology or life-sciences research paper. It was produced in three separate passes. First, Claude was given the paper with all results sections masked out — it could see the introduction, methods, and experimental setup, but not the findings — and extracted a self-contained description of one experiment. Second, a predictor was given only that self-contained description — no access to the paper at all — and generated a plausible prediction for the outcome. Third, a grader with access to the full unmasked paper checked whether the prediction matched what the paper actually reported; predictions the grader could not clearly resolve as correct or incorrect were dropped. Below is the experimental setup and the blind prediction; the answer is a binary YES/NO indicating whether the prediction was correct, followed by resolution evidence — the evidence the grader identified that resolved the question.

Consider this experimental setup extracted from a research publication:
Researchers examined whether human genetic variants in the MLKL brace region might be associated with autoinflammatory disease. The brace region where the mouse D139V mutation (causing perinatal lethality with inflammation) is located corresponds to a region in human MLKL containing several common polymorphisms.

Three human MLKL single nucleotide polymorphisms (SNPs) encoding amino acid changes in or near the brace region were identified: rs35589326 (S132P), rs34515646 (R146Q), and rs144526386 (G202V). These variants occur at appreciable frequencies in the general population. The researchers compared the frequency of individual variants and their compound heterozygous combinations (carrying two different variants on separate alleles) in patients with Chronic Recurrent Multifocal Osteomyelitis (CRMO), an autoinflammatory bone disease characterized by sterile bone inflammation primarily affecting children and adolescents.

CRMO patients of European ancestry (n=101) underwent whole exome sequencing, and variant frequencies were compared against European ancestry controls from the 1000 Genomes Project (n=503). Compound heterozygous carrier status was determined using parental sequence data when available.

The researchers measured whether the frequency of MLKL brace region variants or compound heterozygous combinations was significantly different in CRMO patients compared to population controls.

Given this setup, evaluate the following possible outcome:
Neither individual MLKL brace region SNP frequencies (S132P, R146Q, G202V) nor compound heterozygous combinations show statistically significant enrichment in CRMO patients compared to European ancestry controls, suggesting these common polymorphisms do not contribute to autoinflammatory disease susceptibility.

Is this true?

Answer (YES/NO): NO